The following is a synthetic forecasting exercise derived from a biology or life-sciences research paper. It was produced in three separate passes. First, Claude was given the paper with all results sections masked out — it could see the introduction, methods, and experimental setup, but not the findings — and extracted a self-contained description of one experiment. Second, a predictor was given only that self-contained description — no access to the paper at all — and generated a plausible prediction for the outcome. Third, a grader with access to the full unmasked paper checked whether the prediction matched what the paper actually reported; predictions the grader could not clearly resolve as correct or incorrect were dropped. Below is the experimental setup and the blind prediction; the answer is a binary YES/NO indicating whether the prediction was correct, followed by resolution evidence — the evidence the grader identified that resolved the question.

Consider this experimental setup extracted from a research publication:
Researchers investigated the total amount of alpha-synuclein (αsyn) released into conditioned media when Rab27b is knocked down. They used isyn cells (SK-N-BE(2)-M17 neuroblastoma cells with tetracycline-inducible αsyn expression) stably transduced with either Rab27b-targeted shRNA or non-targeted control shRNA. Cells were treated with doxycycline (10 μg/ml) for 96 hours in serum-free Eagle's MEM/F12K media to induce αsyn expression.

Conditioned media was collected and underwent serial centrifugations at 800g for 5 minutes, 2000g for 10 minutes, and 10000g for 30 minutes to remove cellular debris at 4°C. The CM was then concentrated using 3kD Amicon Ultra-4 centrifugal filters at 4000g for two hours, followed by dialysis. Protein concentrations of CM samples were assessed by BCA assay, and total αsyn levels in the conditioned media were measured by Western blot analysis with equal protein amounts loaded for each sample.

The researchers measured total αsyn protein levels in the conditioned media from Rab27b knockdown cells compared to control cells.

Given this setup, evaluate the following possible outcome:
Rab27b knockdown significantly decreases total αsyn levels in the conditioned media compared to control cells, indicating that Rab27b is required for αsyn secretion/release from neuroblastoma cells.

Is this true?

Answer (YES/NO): YES